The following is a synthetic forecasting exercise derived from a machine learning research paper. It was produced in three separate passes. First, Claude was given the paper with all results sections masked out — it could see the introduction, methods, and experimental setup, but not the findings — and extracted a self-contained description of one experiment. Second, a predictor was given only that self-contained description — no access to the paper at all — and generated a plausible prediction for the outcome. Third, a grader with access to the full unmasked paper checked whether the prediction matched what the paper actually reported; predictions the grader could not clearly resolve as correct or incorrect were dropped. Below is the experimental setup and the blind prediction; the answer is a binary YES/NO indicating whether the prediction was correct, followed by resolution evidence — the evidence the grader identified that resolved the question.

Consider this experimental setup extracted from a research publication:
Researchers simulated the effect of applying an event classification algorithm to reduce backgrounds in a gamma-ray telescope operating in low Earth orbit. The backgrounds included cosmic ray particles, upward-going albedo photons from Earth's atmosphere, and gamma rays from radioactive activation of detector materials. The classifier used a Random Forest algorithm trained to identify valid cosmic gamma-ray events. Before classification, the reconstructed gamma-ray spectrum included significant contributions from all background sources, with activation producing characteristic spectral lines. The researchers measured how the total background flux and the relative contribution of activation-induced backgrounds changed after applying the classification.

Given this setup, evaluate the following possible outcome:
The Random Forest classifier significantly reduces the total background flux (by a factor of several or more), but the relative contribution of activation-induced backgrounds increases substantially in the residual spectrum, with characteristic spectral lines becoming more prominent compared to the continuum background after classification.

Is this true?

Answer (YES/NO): NO